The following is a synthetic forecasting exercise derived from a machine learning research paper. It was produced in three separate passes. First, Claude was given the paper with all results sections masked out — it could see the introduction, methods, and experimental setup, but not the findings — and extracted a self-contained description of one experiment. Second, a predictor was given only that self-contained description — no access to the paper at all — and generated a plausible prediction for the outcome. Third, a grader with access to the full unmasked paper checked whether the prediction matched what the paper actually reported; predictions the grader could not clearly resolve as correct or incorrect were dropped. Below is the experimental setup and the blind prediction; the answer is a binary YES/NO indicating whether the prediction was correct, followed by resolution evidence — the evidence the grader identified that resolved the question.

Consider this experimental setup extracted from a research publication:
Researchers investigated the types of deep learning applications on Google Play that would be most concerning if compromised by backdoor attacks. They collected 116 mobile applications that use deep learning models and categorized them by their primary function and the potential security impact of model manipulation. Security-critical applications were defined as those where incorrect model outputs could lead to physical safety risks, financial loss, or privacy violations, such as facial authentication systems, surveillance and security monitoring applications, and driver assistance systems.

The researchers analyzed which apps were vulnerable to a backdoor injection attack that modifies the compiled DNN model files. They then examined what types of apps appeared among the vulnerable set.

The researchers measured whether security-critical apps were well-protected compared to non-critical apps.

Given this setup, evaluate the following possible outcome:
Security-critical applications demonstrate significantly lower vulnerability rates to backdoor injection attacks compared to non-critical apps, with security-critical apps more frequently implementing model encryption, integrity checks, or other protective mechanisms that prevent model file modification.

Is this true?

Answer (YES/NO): NO